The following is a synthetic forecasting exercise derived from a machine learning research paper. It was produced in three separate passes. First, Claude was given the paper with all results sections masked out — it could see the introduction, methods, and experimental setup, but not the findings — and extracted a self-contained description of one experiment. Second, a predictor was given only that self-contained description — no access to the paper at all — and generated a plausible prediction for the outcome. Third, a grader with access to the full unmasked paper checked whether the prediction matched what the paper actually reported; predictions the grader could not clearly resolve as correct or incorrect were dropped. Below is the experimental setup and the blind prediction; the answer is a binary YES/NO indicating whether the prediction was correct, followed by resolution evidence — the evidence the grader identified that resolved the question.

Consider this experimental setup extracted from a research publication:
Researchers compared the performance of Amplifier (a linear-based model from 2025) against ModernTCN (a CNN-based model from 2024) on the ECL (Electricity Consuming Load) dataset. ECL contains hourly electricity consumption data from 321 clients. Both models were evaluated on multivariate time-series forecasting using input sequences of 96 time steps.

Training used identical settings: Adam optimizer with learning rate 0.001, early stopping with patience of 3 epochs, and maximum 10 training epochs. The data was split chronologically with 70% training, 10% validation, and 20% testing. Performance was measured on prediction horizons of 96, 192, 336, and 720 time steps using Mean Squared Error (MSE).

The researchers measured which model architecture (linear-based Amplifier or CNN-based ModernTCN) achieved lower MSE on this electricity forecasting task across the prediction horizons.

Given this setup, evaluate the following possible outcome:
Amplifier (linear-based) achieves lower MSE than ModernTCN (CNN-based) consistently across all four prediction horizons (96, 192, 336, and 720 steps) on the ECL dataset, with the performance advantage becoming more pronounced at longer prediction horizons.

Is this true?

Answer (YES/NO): NO